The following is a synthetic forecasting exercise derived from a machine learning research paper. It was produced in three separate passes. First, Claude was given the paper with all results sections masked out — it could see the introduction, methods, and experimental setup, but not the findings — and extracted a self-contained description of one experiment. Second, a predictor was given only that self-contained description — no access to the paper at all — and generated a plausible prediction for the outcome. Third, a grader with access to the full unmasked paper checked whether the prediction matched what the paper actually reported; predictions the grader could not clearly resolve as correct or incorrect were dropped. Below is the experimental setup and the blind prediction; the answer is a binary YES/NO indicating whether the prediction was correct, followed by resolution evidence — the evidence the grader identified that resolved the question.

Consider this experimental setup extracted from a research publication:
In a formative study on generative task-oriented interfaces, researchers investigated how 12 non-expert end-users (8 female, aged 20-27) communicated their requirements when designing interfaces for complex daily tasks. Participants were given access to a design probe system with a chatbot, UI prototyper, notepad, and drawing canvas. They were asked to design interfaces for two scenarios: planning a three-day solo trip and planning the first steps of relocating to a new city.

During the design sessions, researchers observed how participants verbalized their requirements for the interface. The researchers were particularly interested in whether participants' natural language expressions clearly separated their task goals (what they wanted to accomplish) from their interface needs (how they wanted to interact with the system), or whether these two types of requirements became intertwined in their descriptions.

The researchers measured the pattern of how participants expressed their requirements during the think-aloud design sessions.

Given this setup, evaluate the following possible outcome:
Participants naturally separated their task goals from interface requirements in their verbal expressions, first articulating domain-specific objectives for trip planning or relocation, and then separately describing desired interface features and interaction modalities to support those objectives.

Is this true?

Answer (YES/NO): NO